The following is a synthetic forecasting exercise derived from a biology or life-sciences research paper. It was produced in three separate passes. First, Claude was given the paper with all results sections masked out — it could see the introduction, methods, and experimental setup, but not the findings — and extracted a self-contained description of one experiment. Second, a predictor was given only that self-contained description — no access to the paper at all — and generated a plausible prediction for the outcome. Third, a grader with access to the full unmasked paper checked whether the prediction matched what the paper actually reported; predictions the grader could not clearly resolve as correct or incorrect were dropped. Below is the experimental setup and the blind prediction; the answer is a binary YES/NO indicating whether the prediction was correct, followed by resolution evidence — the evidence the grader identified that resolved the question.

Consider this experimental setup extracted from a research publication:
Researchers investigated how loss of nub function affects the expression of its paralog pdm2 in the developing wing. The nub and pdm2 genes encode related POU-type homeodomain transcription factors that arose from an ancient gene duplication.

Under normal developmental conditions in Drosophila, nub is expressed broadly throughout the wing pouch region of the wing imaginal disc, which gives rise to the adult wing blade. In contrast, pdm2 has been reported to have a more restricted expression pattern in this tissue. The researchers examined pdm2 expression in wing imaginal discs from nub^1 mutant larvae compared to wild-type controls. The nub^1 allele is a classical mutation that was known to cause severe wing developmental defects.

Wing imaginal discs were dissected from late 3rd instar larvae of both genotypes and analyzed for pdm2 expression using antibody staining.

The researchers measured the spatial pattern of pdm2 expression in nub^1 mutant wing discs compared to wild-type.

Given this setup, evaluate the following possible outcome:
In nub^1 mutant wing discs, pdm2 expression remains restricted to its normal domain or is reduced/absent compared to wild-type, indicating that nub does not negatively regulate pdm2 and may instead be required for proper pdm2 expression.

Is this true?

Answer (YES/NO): NO